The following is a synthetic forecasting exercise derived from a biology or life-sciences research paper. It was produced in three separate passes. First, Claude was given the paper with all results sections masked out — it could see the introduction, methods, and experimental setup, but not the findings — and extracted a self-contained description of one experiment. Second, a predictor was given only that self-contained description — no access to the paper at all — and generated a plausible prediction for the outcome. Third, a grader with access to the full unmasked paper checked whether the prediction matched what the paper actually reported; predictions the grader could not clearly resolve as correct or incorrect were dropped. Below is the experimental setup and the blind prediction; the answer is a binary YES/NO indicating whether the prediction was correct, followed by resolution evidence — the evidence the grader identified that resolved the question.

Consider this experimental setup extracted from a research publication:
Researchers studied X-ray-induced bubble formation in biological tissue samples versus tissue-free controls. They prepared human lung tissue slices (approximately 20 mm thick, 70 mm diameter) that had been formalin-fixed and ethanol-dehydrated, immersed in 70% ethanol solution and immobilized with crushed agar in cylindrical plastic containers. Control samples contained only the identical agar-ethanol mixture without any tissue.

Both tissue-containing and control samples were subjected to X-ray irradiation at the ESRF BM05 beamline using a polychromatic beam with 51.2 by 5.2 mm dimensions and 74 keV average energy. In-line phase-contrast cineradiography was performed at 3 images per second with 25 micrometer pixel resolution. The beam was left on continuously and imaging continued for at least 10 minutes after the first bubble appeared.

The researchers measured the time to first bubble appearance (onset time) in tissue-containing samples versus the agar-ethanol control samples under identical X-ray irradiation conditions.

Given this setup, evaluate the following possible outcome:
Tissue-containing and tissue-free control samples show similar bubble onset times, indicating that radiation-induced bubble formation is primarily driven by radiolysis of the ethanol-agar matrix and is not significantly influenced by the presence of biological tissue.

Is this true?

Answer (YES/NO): NO